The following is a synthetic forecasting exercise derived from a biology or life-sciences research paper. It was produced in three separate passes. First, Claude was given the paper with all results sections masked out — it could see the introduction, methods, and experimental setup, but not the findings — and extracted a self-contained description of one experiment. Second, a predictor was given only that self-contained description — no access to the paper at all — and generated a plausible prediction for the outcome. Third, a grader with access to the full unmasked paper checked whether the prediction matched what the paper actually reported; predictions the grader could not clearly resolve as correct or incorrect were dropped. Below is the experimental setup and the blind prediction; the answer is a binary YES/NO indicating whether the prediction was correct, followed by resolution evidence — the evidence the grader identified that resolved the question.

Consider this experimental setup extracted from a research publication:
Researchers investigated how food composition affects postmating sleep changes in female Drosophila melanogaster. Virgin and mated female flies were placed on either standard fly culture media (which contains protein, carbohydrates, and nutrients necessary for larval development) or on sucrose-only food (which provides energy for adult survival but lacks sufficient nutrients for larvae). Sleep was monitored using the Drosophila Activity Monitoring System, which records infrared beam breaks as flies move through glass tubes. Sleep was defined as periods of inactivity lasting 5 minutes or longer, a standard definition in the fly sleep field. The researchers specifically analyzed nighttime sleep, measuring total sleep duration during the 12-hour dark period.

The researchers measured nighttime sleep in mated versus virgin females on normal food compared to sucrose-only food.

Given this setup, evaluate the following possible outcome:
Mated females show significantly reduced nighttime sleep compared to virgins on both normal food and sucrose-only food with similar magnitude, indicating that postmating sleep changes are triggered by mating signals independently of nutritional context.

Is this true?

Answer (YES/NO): NO